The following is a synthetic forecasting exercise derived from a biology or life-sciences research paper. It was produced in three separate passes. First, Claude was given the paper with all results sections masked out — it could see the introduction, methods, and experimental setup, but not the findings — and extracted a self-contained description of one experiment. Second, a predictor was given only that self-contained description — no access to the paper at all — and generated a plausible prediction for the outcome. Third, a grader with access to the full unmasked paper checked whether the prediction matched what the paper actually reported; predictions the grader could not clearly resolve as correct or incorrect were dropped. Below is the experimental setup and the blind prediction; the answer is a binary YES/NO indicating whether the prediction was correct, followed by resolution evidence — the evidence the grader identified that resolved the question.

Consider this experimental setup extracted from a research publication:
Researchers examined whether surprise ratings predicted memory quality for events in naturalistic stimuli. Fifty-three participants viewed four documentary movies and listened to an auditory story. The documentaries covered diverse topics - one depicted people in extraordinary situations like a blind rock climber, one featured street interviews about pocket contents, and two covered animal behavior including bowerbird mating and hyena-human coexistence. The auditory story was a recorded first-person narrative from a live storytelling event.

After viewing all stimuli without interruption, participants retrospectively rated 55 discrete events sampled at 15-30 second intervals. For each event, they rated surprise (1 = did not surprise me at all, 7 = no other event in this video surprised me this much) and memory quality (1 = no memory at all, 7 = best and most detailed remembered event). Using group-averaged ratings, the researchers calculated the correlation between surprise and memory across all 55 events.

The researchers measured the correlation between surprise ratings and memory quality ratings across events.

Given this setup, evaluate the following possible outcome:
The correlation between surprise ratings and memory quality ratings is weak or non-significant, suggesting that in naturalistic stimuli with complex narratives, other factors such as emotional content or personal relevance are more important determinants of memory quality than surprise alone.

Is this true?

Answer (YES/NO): NO